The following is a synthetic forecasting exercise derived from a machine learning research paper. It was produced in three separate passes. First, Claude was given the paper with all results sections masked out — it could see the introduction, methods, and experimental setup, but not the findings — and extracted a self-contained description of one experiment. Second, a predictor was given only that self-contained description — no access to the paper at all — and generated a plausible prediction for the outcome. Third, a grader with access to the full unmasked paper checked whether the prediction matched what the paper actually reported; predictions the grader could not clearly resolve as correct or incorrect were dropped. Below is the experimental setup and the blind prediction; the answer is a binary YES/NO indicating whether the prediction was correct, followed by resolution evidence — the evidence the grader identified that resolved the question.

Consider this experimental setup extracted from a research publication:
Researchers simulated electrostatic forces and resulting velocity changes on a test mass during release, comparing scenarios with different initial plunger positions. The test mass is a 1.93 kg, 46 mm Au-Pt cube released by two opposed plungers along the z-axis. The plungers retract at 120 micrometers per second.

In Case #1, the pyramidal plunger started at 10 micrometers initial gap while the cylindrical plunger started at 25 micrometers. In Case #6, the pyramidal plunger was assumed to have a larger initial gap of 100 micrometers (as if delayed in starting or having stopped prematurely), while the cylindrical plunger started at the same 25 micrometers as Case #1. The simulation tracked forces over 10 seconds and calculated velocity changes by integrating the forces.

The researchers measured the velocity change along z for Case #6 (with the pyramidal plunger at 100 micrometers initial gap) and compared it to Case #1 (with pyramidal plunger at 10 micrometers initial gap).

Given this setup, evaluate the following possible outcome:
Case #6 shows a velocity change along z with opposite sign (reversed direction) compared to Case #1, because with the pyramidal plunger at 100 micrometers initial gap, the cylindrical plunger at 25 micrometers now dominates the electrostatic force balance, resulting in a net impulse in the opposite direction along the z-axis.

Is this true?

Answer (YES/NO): NO